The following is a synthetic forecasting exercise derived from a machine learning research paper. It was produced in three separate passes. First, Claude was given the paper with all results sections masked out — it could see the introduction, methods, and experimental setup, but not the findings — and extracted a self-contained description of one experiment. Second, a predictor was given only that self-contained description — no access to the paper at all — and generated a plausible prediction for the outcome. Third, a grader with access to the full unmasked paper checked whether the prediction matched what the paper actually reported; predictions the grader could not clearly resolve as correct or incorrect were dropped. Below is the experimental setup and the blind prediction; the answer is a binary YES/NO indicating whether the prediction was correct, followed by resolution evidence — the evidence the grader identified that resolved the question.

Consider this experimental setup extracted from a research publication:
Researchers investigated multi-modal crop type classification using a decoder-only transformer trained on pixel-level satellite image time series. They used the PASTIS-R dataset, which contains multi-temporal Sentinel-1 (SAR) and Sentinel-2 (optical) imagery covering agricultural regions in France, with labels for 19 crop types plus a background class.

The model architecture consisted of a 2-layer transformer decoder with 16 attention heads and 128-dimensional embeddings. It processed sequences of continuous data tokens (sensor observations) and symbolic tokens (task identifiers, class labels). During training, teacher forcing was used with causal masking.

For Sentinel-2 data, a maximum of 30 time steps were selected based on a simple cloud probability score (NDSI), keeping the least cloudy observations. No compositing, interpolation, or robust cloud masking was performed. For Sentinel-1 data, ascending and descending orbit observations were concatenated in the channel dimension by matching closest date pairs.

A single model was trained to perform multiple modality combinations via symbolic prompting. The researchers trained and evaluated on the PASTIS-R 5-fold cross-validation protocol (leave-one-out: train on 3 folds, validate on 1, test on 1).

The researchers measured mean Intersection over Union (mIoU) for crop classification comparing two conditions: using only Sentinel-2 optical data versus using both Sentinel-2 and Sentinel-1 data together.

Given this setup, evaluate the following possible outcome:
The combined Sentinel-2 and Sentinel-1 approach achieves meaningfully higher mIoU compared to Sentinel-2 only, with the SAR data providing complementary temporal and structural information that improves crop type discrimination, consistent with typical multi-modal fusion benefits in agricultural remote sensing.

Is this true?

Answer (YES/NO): NO